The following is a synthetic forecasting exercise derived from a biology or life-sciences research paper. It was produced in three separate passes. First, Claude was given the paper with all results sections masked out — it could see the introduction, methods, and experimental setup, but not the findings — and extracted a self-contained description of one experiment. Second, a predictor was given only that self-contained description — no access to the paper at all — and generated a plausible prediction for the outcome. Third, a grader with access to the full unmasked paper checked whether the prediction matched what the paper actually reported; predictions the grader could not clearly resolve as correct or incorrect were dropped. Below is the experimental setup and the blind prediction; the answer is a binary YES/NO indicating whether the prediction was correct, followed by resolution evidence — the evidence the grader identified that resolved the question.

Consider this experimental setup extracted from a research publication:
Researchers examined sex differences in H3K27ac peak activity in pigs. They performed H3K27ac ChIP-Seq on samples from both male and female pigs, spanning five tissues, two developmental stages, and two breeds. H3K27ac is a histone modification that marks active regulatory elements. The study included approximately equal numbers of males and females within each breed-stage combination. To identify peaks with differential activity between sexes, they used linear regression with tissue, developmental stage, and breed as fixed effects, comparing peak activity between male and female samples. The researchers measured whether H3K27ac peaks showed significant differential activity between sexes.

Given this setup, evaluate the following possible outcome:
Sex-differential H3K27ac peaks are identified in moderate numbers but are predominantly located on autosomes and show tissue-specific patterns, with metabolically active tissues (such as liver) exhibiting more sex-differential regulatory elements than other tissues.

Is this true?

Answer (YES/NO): NO